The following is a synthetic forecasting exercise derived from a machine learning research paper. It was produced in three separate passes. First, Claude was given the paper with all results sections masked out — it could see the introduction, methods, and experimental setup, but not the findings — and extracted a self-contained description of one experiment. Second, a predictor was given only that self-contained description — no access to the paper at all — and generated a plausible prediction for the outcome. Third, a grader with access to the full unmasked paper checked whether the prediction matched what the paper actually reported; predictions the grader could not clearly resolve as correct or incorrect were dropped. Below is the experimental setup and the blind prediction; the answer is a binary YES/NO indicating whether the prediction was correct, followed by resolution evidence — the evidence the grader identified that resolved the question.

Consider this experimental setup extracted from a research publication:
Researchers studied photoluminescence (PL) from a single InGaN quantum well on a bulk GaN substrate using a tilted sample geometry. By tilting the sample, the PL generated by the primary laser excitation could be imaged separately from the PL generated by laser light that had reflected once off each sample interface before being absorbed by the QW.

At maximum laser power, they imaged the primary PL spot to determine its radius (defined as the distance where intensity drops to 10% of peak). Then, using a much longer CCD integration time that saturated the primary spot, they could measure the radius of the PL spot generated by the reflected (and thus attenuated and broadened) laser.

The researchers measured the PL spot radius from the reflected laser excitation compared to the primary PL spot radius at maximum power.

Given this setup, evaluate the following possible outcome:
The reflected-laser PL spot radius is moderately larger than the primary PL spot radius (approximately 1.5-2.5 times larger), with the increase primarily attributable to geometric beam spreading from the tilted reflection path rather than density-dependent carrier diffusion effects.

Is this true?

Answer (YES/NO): NO